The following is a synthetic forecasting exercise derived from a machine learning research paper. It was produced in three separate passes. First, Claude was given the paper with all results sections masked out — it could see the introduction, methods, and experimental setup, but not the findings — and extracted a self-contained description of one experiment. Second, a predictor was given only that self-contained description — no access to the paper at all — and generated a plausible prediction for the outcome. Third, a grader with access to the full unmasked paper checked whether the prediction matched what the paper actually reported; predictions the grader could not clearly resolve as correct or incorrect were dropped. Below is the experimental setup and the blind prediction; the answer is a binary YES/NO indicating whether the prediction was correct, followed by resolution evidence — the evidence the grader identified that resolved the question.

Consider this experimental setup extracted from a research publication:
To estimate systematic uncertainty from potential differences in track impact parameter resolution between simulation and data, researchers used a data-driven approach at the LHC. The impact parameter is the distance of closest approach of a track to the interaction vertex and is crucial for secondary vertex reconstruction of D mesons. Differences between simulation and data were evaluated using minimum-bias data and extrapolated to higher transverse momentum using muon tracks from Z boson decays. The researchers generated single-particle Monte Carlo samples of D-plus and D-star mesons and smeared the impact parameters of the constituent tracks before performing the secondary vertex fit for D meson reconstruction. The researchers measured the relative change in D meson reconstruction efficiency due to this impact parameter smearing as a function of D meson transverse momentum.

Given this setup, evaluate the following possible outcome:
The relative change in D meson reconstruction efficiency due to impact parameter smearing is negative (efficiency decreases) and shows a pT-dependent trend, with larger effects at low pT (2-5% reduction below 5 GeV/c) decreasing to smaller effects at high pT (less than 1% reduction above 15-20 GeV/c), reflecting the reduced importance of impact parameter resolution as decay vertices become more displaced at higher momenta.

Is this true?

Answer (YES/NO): NO